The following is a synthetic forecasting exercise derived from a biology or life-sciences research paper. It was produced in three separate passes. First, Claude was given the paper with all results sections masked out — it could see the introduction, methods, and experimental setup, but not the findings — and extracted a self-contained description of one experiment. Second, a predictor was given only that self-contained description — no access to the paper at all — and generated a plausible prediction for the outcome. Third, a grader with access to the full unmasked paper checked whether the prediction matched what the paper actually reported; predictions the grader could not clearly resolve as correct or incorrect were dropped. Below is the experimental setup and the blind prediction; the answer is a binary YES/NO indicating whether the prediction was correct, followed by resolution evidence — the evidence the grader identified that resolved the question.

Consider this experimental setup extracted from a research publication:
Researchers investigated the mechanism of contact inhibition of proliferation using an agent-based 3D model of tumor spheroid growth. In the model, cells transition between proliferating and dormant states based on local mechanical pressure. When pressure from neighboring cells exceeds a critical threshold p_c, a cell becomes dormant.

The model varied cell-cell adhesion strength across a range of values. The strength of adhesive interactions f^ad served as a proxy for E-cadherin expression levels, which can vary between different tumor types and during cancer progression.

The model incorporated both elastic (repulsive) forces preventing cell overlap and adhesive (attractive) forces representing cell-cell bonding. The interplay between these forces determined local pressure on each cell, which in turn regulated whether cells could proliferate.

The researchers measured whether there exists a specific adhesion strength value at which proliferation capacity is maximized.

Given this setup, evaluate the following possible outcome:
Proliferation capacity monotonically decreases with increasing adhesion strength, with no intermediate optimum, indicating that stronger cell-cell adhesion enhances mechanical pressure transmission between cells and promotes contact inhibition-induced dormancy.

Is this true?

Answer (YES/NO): NO